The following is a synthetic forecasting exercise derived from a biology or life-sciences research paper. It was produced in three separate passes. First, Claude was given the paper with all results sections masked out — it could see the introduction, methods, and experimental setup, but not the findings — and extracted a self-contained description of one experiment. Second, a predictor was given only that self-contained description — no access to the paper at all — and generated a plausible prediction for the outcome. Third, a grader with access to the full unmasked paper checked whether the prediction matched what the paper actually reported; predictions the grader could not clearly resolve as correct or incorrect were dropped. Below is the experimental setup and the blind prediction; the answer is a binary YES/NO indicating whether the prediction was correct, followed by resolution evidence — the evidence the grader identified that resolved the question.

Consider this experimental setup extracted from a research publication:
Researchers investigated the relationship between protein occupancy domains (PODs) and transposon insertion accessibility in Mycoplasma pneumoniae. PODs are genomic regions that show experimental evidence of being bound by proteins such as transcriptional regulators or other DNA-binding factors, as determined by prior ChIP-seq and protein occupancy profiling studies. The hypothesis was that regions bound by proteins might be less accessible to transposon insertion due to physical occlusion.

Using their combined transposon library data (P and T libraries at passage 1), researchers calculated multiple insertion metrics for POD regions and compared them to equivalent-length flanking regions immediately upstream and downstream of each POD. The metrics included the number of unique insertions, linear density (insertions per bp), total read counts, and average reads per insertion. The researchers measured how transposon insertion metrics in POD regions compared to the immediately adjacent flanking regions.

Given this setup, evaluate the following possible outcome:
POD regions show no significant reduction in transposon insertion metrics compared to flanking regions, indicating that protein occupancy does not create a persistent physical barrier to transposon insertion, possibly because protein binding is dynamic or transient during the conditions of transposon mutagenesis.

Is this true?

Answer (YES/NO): NO